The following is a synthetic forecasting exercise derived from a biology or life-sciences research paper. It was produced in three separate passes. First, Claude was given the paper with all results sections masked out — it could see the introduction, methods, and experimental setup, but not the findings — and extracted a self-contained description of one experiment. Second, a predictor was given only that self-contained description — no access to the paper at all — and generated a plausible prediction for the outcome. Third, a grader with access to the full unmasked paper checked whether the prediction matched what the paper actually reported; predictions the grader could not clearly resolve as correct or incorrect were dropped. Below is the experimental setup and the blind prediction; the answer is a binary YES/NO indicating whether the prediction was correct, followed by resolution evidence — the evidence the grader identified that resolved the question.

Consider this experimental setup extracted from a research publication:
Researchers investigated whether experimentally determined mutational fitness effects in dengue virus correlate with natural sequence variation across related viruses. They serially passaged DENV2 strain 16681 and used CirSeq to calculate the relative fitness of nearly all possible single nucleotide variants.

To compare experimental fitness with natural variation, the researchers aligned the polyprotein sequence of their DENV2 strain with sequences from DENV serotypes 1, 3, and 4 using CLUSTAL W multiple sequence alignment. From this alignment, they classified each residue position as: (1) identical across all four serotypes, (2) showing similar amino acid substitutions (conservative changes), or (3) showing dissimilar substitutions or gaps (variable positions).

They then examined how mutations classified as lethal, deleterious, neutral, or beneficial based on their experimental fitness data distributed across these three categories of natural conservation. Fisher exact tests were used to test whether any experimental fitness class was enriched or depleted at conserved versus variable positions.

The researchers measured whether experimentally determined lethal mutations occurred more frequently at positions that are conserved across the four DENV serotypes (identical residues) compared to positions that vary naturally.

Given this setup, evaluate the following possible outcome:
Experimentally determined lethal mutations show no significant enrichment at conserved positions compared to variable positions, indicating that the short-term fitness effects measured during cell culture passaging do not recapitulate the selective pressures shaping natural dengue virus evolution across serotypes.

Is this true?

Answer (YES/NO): NO